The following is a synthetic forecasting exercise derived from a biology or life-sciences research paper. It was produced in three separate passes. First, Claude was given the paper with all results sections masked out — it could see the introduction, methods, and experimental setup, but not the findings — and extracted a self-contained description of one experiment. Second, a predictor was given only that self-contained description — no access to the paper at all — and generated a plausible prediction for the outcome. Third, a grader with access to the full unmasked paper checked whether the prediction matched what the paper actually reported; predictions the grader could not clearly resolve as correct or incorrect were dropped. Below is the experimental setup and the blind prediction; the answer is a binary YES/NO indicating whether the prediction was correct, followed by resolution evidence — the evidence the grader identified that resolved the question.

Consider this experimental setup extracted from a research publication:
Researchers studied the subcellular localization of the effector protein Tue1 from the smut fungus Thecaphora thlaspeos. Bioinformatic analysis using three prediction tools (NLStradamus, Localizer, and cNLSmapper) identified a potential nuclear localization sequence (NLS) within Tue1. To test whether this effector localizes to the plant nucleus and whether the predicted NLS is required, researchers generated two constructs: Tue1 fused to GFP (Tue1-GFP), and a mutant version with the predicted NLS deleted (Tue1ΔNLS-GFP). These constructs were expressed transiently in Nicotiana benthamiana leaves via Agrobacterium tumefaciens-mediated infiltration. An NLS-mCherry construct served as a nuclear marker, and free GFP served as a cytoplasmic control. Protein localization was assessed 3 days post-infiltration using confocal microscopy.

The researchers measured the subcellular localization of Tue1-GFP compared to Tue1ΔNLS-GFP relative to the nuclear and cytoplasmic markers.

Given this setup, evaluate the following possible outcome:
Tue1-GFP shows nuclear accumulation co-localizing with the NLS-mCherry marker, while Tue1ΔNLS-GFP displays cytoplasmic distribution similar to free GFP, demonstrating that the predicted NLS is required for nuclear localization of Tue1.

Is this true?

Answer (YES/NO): YES